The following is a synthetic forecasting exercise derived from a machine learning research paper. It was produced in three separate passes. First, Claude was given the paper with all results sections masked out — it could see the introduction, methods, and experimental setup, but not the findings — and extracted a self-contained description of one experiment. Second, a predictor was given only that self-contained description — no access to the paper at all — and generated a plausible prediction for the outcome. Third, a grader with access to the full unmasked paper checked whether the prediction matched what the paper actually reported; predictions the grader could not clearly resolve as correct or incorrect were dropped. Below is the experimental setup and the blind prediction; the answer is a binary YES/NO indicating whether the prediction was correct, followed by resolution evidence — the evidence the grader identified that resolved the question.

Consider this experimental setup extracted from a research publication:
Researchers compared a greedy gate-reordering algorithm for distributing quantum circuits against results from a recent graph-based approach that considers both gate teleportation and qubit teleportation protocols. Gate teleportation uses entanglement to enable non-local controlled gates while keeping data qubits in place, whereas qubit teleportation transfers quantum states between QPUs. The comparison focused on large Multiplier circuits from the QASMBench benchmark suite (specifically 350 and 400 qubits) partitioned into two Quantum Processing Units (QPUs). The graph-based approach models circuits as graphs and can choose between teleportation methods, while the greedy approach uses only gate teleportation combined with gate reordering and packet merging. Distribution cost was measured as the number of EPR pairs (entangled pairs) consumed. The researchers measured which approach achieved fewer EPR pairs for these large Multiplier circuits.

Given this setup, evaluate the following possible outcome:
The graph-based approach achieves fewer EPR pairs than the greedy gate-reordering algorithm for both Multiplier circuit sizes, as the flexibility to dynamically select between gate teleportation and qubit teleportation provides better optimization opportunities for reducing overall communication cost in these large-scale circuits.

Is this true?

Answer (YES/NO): YES